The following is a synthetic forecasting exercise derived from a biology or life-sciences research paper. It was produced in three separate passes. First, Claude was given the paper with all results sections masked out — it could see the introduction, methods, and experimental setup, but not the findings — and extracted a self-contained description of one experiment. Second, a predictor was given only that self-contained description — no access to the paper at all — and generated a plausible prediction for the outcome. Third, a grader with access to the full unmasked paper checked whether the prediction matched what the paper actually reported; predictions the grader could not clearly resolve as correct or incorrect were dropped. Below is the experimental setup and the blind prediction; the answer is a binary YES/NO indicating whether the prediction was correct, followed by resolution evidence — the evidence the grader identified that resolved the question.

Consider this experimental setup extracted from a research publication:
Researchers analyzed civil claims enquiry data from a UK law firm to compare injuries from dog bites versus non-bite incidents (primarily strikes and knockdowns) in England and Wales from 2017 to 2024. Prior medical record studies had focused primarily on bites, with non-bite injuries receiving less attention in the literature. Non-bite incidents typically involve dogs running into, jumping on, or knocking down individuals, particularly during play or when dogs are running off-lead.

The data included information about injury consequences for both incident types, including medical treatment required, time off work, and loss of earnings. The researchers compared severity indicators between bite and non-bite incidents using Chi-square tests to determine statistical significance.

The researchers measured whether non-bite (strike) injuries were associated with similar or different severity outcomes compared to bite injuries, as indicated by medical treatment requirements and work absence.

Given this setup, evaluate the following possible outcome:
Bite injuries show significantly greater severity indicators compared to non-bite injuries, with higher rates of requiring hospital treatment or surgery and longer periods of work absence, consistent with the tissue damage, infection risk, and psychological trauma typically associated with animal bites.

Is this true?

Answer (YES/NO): NO